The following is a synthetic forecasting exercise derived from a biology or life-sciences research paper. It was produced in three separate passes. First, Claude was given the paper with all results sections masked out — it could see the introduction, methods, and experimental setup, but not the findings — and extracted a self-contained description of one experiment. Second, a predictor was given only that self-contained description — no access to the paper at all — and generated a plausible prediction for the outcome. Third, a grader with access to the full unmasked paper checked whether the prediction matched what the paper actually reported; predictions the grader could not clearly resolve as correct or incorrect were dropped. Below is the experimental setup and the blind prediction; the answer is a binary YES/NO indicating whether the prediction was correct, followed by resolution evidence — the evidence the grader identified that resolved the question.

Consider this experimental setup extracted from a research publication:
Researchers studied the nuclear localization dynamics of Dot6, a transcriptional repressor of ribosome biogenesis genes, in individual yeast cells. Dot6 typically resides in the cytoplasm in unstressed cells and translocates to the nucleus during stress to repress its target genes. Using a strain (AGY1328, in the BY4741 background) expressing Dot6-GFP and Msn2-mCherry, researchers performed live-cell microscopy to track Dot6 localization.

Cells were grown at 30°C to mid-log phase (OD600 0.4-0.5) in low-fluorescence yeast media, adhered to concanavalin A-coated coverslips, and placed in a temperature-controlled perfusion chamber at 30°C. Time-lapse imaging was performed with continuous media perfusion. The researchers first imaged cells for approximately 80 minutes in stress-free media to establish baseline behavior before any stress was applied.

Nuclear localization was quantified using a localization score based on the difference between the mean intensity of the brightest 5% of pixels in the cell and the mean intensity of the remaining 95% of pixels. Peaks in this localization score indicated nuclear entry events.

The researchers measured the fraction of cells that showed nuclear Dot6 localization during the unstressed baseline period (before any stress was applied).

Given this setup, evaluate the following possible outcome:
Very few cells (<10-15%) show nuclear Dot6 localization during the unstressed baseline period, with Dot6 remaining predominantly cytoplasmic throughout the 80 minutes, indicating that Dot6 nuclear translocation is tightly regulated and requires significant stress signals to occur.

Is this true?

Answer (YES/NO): NO